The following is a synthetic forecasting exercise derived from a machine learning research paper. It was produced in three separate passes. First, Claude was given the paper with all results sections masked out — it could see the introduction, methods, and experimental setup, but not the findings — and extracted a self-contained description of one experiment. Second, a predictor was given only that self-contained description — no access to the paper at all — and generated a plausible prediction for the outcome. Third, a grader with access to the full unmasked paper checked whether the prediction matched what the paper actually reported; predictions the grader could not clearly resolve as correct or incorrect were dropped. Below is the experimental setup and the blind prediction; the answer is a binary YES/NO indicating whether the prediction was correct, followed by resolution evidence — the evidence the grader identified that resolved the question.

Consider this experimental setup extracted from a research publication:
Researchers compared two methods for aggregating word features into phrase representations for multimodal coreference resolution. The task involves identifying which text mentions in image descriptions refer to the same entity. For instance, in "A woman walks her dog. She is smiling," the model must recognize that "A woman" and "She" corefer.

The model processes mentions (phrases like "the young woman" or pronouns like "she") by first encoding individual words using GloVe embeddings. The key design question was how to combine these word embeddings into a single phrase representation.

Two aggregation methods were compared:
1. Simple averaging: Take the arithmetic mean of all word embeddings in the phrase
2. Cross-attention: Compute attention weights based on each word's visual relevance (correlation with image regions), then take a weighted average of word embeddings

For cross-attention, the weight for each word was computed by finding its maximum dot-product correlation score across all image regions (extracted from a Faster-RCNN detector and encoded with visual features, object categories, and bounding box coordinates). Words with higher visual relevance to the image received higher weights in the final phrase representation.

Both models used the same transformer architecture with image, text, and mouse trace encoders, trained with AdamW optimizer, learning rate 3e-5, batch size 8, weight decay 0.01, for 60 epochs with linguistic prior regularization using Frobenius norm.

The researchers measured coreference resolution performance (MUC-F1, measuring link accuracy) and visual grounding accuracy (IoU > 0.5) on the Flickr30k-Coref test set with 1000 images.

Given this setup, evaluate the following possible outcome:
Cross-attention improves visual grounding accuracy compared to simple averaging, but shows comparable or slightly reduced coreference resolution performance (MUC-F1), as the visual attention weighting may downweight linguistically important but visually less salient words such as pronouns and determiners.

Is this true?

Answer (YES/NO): NO